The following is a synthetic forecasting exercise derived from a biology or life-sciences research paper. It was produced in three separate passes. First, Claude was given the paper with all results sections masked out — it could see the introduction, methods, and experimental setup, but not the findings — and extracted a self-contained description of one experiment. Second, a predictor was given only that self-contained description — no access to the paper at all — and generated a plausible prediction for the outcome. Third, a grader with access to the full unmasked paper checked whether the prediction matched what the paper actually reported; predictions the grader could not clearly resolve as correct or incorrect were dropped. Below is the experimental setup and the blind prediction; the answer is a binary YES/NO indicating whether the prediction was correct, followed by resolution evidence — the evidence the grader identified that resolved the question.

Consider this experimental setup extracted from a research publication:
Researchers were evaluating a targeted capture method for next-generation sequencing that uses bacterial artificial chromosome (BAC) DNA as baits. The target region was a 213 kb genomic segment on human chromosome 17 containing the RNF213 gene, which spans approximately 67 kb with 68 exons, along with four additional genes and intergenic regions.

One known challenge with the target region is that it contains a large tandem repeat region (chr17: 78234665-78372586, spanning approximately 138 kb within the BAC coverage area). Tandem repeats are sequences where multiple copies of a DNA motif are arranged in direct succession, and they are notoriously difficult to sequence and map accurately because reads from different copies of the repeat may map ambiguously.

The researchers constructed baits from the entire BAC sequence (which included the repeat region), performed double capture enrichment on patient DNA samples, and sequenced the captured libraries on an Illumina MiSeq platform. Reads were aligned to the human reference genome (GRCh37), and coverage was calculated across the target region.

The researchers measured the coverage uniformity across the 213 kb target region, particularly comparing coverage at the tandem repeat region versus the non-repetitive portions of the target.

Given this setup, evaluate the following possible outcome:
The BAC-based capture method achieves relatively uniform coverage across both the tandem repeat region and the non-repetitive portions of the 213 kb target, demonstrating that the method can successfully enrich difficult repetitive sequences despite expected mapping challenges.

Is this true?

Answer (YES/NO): NO